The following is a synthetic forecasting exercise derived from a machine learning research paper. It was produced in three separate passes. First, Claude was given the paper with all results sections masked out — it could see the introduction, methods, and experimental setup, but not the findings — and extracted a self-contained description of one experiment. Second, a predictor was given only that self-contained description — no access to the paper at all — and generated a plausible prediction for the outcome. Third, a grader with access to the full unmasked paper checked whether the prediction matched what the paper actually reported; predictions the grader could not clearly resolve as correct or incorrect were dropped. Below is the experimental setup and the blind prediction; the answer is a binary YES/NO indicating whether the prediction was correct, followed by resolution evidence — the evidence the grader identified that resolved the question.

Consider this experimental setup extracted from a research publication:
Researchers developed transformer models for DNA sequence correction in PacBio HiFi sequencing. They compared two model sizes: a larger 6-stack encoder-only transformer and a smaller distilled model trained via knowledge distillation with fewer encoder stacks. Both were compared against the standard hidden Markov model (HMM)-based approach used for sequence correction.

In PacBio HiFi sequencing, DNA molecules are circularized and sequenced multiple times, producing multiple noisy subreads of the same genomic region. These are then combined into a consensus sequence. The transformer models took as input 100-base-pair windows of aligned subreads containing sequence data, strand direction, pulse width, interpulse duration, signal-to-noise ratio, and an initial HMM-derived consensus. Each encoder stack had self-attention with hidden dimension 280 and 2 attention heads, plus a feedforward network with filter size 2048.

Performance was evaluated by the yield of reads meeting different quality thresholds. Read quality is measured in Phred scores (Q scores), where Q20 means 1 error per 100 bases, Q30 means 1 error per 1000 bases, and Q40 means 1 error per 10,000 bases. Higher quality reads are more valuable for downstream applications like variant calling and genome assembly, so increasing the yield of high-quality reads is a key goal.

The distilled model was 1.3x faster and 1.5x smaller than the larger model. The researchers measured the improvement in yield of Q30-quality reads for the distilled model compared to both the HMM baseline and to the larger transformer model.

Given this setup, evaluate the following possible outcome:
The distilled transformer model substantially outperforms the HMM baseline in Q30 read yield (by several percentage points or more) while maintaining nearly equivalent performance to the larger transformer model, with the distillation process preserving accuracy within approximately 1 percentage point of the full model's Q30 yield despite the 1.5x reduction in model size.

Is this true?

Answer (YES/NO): NO